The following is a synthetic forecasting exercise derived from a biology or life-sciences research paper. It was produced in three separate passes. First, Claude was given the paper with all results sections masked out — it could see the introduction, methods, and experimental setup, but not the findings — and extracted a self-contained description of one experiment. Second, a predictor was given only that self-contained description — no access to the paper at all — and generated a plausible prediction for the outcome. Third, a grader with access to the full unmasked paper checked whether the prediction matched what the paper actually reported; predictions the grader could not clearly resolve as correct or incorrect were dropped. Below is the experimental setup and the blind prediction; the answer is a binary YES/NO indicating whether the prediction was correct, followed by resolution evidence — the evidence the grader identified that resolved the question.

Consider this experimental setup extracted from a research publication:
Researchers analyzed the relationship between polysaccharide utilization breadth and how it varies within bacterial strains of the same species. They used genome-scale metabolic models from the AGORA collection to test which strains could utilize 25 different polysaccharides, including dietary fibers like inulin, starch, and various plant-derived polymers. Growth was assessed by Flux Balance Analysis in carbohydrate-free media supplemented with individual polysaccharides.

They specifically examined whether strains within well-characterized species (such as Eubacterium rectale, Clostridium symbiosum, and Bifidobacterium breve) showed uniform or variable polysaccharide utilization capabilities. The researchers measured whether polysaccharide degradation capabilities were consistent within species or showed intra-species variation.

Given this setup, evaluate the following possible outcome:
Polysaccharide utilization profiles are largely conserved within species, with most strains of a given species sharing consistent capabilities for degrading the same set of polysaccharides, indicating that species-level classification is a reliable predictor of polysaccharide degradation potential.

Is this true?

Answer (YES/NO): NO